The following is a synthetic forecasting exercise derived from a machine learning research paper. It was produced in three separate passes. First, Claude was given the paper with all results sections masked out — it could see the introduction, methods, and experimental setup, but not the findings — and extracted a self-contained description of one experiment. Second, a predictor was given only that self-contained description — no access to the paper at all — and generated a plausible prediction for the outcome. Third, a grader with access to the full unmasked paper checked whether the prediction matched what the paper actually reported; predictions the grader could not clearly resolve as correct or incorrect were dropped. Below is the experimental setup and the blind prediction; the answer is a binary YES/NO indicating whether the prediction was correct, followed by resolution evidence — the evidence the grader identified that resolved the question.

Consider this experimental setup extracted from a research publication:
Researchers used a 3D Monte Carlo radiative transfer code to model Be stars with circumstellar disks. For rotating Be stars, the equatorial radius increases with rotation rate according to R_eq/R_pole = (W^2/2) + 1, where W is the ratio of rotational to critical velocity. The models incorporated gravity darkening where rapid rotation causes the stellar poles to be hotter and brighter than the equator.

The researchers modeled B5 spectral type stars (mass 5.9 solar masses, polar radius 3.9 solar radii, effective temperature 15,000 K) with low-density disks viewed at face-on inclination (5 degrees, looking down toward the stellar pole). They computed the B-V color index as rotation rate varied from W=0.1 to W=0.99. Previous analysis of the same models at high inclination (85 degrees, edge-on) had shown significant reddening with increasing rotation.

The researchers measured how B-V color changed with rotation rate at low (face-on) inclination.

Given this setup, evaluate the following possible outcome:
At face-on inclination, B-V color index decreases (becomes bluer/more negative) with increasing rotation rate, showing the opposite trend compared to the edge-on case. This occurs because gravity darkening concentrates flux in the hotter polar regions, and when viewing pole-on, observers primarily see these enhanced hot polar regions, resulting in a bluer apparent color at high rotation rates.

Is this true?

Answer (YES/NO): NO